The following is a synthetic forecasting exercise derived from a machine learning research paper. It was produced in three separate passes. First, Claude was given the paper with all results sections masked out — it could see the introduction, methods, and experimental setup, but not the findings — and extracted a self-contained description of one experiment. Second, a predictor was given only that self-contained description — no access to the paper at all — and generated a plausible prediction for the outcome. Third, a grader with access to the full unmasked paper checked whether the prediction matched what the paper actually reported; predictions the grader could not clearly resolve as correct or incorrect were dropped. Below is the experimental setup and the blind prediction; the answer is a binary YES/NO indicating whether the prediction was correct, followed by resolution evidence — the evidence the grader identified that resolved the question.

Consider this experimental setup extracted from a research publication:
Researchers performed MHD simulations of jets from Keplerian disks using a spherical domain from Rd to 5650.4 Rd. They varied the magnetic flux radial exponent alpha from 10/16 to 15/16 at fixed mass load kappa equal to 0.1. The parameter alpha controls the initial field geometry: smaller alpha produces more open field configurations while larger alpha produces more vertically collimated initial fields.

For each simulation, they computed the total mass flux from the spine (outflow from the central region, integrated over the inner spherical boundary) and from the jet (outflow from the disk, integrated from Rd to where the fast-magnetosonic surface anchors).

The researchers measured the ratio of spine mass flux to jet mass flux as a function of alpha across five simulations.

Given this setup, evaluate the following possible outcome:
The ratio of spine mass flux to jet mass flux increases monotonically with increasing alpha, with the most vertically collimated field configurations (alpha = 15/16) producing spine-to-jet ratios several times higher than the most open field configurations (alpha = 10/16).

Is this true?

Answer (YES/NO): NO